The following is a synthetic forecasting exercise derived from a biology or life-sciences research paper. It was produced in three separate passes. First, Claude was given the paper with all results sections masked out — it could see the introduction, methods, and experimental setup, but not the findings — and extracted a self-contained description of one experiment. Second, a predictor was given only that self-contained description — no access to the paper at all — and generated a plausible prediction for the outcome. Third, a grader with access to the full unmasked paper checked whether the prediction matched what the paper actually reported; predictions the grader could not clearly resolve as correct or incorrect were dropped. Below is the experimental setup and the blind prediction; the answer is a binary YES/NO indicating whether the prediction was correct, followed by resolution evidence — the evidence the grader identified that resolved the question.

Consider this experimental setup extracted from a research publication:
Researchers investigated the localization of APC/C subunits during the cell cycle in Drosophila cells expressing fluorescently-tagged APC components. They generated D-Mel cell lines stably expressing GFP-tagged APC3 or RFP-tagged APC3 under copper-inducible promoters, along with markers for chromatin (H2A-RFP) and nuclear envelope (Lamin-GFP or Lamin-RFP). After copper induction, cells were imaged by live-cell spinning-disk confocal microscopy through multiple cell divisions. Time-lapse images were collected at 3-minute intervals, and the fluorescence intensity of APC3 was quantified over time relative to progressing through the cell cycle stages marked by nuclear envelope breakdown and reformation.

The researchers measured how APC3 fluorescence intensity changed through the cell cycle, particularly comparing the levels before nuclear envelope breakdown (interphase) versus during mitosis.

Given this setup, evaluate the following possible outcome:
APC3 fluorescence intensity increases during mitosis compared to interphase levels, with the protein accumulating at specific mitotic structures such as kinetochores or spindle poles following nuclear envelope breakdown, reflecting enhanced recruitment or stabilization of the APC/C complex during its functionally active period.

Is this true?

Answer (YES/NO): NO